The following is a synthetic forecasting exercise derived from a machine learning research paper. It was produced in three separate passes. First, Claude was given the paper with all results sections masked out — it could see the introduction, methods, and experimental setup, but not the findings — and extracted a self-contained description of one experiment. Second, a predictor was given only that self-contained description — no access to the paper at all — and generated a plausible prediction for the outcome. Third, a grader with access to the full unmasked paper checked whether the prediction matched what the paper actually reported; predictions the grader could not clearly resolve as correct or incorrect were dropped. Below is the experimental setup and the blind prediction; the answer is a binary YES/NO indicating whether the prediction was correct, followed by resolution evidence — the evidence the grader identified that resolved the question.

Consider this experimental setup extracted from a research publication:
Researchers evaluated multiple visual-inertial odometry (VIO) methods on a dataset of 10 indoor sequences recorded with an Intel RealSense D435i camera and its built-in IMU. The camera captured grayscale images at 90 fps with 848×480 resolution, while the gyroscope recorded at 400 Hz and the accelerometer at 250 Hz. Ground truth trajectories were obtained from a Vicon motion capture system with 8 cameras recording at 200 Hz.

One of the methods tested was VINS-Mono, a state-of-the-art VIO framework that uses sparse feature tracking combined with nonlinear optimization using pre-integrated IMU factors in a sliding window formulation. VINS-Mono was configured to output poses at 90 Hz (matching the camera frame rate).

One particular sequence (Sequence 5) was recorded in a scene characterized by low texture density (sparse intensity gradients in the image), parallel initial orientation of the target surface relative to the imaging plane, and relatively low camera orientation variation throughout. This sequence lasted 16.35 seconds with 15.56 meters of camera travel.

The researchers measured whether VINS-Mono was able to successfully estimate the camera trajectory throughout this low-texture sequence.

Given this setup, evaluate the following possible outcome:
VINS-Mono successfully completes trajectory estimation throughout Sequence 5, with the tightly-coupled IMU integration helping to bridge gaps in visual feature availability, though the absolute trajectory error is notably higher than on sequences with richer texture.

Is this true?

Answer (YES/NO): NO